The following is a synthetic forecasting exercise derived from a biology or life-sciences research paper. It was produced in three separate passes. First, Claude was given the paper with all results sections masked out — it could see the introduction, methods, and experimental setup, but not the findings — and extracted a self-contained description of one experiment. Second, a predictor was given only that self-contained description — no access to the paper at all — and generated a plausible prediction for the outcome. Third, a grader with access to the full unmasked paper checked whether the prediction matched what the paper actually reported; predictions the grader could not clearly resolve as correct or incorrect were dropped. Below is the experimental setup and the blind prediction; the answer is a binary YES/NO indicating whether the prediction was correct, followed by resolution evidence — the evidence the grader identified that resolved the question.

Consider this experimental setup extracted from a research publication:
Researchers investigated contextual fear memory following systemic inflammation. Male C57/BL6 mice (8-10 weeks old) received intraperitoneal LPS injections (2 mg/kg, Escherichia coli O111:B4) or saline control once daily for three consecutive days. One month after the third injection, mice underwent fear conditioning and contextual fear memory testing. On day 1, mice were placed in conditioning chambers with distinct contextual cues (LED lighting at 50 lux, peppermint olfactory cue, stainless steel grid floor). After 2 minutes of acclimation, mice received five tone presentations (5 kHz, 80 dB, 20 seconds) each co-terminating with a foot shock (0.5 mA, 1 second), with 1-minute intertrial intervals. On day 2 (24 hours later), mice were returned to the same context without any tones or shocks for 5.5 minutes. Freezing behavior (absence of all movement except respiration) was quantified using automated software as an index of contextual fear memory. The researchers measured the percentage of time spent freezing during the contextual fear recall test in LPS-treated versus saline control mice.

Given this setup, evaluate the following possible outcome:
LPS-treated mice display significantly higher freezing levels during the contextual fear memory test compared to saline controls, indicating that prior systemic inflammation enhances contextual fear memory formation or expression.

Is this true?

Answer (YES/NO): NO